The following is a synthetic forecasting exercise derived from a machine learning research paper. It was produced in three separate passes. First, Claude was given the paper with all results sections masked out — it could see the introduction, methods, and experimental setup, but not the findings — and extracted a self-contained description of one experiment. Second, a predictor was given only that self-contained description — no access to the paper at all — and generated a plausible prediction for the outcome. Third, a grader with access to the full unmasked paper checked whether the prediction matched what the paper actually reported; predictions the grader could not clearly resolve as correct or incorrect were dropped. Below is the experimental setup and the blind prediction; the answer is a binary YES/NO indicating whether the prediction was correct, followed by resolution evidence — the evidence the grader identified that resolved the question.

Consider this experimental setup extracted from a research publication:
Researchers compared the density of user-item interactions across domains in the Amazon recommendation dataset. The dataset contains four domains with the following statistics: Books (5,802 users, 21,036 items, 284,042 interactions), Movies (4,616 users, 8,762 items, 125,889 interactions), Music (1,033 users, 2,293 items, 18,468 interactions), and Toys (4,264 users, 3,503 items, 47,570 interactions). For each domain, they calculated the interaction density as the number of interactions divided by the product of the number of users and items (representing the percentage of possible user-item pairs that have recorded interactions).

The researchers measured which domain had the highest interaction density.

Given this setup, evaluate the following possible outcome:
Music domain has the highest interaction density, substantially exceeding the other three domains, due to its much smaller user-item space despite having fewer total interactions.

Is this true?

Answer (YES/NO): YES